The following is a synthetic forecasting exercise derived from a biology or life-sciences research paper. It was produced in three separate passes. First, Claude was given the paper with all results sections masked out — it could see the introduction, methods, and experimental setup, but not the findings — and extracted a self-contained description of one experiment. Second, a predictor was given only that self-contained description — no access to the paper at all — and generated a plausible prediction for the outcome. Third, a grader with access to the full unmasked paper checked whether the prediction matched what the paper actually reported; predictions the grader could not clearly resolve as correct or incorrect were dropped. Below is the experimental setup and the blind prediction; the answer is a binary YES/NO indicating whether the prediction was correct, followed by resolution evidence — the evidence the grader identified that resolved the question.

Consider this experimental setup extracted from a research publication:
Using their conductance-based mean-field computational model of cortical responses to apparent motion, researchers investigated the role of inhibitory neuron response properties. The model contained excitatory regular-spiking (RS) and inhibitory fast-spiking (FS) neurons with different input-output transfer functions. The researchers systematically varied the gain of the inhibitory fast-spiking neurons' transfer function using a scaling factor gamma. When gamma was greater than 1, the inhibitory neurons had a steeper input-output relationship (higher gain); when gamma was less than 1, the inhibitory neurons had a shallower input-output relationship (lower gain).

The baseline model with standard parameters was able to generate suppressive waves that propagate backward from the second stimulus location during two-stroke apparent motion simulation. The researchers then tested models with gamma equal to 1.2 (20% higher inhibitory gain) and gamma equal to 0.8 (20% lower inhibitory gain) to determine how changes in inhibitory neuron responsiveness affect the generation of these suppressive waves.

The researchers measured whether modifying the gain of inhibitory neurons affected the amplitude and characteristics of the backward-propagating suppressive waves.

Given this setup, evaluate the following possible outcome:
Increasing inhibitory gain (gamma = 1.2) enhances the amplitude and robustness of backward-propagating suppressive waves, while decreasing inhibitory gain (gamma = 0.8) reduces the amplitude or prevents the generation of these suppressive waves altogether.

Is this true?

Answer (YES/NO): YES